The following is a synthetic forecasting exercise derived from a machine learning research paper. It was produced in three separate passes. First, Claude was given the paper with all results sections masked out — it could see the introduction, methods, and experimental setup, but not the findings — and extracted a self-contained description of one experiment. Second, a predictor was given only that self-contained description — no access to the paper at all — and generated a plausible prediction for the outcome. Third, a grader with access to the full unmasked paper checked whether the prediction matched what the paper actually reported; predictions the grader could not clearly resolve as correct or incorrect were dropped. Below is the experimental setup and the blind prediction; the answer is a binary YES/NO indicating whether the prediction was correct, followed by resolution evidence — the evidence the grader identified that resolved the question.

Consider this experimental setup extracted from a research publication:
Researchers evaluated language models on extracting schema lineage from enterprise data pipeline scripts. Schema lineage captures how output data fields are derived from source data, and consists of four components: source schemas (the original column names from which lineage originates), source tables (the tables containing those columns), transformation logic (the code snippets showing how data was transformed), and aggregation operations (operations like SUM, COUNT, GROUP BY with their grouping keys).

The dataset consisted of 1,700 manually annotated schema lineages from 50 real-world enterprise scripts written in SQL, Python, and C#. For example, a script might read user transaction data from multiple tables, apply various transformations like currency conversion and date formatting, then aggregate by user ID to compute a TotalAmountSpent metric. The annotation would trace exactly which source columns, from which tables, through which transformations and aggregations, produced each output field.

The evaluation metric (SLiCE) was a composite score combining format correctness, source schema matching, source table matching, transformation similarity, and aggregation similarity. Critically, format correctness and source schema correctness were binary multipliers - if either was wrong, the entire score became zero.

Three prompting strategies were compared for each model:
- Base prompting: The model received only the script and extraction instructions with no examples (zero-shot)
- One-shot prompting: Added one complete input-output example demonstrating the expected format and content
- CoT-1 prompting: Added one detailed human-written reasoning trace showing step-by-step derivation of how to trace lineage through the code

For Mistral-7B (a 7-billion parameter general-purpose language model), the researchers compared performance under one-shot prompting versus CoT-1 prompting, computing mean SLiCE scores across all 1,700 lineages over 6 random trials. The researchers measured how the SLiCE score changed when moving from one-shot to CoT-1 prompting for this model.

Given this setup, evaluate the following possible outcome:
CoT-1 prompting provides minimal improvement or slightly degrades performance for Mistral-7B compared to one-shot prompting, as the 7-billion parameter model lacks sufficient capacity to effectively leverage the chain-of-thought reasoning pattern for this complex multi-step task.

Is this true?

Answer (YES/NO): NO